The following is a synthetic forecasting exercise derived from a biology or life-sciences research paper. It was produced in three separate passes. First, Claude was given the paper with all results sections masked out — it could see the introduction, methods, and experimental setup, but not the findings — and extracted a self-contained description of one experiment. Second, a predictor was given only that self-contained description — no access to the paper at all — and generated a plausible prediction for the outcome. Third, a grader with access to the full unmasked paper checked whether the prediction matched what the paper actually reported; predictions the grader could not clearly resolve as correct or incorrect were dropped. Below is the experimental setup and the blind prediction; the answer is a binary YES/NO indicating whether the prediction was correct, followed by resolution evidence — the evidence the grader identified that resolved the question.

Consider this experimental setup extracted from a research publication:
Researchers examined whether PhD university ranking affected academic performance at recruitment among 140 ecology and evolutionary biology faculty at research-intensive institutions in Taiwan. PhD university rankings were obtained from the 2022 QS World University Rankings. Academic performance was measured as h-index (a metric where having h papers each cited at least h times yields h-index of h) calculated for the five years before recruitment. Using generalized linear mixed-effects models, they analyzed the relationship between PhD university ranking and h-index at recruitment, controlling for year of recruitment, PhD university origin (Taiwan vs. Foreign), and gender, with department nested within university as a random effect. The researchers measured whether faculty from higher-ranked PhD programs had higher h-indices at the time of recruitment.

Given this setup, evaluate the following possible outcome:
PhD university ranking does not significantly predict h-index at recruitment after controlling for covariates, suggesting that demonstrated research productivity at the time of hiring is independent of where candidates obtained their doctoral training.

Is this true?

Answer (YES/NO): YES